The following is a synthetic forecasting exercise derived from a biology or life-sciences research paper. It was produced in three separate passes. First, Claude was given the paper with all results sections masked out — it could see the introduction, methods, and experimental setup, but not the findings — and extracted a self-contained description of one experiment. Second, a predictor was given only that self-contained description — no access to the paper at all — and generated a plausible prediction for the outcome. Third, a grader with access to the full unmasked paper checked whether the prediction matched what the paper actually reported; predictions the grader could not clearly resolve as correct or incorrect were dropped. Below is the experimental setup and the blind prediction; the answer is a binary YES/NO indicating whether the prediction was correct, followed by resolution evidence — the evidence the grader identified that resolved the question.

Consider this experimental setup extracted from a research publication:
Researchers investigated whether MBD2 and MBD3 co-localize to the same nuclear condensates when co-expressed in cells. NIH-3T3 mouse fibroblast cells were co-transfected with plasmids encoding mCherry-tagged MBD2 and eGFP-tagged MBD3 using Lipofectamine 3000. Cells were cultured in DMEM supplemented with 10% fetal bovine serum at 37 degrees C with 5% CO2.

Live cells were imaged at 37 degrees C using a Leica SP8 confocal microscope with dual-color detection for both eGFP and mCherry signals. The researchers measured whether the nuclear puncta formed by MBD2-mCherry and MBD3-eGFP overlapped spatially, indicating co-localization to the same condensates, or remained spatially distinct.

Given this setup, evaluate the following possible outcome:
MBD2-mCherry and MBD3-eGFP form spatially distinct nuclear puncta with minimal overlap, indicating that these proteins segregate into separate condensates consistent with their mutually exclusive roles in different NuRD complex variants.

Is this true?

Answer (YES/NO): NO